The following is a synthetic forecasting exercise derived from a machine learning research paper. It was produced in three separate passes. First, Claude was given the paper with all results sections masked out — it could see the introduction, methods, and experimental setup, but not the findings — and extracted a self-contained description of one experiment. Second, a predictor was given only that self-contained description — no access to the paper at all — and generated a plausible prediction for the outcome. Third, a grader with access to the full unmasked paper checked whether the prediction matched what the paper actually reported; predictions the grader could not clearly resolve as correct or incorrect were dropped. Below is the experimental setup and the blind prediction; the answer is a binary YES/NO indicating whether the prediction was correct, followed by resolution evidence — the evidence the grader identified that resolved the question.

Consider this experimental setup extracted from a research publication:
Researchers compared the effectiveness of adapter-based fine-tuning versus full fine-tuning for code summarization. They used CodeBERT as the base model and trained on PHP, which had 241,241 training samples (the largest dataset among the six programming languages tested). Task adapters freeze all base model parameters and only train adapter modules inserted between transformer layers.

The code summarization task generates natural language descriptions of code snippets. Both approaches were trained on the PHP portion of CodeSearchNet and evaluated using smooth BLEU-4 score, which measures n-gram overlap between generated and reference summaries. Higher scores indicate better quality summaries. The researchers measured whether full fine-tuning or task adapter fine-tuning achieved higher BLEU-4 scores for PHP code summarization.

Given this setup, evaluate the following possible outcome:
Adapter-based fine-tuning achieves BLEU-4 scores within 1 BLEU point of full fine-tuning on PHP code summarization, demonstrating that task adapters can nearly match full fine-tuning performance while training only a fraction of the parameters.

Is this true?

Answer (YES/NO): NO